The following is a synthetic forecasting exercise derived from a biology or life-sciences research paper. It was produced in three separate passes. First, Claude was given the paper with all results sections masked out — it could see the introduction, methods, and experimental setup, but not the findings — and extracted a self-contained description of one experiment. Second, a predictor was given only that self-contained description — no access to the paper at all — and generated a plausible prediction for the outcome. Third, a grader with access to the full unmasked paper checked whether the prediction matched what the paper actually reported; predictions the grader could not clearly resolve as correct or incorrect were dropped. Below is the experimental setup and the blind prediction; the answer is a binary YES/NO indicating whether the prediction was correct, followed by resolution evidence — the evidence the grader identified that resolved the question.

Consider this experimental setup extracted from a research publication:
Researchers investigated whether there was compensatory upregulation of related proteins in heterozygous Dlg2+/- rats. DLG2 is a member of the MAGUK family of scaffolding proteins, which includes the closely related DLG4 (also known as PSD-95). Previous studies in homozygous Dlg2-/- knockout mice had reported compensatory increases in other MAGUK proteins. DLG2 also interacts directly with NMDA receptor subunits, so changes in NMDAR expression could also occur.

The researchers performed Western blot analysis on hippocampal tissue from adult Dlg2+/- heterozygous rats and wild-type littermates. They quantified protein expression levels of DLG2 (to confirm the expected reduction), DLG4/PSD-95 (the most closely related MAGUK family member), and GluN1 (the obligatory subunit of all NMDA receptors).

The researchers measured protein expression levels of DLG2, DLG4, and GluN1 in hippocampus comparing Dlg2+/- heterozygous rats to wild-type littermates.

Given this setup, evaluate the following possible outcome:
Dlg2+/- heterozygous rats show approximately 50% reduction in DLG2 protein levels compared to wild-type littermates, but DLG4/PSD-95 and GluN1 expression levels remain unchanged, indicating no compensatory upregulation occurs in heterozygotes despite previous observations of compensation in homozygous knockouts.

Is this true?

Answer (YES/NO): YES